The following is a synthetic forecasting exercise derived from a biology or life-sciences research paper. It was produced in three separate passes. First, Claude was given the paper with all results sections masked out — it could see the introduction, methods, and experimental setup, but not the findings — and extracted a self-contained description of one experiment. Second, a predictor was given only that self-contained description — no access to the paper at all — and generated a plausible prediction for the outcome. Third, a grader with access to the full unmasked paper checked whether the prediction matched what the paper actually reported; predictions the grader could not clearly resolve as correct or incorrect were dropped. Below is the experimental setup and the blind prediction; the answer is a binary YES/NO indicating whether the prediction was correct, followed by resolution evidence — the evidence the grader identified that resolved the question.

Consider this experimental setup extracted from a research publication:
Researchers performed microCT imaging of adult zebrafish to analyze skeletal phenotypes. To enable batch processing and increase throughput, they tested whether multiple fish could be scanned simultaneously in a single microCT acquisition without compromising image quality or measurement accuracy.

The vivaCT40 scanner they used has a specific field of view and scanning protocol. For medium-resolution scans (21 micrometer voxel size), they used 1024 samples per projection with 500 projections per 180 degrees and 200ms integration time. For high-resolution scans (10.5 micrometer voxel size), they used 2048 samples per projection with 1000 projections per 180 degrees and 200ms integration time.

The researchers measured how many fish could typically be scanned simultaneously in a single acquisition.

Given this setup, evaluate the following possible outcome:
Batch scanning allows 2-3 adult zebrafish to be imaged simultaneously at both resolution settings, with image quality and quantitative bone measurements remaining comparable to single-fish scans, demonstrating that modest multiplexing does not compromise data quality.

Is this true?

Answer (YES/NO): NO